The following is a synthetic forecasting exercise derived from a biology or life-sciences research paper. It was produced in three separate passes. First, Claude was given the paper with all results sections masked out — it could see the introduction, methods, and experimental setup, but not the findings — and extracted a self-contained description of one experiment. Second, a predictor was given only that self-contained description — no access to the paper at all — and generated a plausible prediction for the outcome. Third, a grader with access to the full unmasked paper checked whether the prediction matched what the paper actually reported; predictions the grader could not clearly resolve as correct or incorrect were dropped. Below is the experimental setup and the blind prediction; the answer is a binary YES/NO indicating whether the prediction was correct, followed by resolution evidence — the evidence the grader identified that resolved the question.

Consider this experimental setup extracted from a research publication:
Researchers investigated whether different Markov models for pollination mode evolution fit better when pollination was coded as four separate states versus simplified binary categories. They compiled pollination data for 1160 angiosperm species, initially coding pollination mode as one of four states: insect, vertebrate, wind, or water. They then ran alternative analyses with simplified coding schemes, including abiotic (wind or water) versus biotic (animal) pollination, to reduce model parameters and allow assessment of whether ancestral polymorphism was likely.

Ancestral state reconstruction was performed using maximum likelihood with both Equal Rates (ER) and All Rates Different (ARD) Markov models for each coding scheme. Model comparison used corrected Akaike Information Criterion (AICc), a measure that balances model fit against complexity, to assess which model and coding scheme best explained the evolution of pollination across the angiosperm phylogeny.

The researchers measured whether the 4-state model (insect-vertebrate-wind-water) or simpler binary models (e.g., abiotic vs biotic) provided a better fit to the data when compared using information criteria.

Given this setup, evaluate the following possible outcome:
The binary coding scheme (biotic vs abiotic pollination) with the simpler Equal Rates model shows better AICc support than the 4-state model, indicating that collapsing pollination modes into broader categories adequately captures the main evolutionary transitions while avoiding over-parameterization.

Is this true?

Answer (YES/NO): NO